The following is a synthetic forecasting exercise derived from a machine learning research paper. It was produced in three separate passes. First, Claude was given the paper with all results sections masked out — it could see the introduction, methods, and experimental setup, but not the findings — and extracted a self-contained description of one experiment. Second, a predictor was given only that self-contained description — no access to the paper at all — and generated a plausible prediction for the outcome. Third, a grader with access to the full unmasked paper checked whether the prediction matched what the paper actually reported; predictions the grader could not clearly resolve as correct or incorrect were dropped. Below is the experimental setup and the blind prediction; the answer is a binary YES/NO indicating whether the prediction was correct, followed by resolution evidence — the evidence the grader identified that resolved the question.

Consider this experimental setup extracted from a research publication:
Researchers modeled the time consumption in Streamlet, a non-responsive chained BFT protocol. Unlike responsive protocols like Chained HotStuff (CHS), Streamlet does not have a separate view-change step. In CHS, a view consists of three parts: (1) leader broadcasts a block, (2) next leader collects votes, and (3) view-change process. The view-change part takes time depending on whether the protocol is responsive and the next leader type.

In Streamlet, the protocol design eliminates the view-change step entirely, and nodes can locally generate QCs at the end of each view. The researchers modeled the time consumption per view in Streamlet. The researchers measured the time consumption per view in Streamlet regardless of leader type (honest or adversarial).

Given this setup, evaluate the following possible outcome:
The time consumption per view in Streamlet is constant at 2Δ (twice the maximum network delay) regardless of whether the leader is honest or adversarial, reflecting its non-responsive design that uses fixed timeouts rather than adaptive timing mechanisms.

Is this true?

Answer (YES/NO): YES